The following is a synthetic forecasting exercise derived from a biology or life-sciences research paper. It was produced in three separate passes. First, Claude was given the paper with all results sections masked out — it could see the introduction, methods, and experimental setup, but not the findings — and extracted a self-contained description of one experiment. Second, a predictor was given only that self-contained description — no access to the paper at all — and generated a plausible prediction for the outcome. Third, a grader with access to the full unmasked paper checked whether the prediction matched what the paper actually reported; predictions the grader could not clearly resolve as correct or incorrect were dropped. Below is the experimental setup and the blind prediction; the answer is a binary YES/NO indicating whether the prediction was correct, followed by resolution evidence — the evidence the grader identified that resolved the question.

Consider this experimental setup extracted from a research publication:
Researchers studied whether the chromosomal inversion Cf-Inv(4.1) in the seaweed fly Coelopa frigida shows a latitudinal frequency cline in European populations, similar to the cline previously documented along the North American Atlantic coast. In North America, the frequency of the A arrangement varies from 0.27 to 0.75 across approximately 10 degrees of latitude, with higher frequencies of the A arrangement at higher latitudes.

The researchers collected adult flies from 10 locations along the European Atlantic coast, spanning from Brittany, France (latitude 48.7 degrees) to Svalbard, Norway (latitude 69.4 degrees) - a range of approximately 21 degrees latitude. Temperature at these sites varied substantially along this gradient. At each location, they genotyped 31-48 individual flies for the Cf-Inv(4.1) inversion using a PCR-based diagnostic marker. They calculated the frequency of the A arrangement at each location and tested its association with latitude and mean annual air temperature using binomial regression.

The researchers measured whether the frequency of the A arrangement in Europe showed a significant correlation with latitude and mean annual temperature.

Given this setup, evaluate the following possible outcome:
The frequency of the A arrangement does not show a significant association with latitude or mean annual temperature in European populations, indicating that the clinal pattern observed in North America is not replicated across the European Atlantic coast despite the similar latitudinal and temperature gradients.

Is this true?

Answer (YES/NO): NO